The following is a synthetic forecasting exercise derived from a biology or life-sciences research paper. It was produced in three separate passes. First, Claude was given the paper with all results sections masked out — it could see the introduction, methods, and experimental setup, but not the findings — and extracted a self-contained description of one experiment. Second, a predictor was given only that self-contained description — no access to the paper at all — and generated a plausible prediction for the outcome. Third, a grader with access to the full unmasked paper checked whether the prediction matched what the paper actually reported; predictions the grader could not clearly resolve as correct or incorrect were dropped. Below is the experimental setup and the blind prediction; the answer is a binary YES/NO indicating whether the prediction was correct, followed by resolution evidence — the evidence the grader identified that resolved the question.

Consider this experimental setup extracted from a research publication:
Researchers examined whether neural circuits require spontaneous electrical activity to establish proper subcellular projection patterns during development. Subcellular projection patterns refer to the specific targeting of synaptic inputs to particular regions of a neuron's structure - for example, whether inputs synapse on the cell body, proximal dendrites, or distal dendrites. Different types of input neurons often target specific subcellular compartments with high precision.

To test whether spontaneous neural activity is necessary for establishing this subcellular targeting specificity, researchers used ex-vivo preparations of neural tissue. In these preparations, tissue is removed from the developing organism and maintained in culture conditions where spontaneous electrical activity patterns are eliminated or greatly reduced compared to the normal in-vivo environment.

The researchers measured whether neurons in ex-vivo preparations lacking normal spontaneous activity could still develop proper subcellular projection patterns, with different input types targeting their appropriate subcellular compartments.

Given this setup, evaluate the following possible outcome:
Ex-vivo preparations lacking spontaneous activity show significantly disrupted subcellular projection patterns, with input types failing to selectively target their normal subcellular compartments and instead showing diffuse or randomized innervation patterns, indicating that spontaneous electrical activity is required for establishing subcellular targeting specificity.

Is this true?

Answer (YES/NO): NO